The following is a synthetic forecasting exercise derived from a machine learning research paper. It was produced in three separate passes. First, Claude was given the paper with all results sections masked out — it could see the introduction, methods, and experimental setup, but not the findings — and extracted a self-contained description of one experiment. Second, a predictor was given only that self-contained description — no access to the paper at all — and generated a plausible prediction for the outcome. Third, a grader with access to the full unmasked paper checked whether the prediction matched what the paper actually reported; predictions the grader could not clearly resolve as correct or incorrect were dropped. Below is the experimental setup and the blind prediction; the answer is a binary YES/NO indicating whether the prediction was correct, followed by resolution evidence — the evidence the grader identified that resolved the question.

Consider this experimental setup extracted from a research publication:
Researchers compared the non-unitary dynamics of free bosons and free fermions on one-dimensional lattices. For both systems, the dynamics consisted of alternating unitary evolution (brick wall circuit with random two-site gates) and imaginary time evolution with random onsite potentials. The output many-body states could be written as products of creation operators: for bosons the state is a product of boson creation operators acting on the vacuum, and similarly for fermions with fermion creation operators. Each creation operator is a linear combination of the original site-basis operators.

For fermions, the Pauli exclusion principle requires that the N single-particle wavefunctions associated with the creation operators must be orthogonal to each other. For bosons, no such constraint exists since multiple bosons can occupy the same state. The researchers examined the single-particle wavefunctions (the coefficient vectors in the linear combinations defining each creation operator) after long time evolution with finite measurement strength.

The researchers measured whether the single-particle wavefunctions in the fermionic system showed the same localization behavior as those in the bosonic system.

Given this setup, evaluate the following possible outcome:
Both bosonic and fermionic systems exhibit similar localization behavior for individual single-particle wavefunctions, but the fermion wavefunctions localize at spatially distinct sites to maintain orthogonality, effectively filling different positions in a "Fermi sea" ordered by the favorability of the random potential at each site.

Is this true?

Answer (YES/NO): NO